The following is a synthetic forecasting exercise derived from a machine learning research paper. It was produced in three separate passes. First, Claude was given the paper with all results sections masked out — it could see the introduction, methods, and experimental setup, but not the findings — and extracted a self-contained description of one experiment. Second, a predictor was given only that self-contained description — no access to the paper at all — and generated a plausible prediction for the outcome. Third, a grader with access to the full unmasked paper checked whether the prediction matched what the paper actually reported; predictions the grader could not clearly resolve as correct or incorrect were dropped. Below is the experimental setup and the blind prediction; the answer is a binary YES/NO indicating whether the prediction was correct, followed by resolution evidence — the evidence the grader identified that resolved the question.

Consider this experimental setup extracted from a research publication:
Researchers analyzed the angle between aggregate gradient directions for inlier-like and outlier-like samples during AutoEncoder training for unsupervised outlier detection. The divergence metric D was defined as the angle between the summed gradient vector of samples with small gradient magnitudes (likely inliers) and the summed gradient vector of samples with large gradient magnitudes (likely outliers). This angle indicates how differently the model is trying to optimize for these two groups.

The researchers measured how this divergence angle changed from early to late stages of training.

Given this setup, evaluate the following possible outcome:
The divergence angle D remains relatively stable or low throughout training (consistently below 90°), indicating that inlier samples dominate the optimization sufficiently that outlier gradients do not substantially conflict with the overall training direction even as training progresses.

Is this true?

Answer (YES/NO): NO